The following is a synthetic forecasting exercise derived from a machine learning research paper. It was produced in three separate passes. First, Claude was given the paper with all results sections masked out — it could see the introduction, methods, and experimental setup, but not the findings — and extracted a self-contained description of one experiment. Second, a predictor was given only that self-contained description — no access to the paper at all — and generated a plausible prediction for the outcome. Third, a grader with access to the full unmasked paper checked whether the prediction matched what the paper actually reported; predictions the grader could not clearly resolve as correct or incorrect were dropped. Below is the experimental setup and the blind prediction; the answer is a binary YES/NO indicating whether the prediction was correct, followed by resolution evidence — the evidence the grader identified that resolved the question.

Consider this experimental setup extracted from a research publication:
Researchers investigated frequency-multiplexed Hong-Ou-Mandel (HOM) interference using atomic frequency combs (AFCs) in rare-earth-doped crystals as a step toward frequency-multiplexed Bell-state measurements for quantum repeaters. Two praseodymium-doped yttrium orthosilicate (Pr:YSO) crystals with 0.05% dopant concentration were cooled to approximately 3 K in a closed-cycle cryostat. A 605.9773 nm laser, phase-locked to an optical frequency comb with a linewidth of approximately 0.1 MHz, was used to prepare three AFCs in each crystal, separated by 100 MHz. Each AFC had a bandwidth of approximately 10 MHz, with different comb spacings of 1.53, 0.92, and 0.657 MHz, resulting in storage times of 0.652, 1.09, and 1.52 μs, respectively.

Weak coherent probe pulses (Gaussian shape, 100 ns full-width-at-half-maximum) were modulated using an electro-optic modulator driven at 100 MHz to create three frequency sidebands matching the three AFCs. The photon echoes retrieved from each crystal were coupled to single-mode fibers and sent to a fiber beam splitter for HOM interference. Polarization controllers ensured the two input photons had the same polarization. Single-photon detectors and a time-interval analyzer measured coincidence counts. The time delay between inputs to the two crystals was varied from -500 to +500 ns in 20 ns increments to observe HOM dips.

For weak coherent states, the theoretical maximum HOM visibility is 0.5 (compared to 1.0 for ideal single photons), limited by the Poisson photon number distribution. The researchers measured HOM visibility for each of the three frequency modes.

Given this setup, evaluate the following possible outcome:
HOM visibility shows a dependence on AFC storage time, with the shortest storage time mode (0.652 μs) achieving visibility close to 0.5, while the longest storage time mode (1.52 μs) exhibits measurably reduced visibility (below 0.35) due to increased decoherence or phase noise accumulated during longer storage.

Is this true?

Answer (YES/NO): NO